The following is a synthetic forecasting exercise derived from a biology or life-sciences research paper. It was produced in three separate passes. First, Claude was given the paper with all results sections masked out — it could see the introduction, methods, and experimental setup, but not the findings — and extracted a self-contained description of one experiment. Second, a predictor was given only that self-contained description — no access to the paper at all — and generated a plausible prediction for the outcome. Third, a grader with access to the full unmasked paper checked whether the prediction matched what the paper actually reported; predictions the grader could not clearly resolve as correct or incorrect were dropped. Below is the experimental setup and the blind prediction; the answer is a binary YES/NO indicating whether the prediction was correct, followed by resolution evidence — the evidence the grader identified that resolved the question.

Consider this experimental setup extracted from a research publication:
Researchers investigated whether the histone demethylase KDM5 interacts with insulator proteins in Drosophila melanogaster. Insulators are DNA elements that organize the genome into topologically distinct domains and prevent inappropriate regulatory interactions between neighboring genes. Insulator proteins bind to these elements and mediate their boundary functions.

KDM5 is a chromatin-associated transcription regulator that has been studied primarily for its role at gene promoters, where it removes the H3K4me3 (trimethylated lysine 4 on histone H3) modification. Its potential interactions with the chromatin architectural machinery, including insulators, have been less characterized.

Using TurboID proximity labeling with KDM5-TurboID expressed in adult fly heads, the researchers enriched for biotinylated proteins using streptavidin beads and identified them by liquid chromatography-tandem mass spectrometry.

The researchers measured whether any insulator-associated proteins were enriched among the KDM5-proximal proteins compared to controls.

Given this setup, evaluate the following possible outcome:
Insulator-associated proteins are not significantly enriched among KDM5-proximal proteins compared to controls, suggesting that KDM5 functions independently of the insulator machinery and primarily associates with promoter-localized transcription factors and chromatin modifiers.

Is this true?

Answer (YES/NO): NO